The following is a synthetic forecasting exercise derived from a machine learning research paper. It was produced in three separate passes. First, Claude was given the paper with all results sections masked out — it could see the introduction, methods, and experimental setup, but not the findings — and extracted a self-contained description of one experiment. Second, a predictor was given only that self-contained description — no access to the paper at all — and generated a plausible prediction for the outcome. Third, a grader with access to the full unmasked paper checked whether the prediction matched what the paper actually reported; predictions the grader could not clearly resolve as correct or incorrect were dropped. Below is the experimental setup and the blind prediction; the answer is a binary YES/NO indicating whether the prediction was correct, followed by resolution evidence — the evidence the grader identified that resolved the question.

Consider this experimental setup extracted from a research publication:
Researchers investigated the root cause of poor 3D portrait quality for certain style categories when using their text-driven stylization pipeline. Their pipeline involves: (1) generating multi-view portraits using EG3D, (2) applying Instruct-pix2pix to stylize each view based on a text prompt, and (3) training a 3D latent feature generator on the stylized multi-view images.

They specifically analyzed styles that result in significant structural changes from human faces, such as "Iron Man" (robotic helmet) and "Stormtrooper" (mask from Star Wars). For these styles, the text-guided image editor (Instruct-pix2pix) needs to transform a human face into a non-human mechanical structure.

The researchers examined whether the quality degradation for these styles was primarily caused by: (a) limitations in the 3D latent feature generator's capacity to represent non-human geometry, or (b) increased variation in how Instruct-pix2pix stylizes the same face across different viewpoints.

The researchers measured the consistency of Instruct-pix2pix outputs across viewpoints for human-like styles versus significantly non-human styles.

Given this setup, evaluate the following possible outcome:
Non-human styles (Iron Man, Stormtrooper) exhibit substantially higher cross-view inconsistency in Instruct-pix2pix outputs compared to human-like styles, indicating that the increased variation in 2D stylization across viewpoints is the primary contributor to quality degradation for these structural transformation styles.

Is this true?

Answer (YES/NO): YES